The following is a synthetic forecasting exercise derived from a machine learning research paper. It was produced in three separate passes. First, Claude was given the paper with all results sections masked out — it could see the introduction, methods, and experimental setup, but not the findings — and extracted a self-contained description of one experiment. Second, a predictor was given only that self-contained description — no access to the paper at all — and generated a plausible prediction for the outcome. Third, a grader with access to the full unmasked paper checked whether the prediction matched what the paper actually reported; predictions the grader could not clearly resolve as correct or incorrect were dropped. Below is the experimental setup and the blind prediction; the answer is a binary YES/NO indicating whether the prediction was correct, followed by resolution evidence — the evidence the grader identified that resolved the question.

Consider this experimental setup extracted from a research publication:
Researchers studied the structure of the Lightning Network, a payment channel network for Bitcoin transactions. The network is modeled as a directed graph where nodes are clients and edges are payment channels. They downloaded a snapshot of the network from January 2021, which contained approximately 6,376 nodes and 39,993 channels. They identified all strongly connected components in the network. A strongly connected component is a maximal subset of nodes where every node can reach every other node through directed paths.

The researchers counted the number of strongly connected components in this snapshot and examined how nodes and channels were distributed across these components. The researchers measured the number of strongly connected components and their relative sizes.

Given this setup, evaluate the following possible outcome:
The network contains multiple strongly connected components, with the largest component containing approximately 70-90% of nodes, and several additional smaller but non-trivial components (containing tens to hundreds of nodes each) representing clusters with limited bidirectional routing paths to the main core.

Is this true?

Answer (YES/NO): NO